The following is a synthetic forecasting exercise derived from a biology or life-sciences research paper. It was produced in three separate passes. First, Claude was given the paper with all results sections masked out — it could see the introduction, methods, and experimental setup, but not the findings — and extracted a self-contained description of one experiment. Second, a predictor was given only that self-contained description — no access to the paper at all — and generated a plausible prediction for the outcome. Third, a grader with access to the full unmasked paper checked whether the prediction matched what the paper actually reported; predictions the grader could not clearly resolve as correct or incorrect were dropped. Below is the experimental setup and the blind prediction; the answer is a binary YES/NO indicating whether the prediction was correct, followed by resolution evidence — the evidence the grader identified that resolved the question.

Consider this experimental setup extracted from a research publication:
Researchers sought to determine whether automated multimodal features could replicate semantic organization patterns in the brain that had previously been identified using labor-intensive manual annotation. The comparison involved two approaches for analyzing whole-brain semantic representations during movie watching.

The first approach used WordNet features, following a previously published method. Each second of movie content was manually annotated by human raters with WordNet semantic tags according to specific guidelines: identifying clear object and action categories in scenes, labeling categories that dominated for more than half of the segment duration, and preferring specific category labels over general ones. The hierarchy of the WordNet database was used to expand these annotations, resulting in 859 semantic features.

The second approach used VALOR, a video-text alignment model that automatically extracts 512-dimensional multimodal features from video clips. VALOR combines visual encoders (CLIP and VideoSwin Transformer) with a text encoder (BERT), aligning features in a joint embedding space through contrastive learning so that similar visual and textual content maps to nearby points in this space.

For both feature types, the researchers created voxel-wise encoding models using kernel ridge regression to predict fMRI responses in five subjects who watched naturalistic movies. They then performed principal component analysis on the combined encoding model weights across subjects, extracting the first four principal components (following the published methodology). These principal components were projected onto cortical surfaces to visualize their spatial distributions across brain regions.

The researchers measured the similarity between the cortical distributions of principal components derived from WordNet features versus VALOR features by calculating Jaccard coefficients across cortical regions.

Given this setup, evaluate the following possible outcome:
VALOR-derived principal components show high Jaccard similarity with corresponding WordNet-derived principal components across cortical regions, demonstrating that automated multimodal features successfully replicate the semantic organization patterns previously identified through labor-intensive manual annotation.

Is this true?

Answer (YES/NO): YES